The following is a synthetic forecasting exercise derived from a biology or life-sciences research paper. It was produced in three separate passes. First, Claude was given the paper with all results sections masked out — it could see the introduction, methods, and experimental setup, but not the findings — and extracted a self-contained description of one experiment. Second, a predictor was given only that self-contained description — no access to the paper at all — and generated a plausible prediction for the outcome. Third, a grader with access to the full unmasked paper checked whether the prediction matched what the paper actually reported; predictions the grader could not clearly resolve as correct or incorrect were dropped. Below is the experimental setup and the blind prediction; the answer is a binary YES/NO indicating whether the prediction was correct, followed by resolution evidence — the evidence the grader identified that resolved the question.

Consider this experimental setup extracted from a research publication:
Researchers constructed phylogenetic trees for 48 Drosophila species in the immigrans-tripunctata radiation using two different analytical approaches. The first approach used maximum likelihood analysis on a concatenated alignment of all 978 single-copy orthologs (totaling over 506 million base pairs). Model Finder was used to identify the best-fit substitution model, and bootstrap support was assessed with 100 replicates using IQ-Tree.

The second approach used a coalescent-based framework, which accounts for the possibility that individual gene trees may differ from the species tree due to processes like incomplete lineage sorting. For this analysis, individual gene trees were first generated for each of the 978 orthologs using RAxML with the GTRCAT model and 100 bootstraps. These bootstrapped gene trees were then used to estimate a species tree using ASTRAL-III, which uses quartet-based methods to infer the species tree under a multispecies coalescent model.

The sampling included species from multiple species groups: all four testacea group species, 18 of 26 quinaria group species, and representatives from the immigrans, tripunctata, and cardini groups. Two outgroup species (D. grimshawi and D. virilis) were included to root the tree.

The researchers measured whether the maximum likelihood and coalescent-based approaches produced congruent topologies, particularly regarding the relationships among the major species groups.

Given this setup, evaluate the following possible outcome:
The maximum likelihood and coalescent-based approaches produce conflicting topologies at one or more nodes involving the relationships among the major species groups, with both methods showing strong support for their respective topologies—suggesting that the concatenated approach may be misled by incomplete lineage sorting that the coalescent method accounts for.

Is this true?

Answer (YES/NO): YES